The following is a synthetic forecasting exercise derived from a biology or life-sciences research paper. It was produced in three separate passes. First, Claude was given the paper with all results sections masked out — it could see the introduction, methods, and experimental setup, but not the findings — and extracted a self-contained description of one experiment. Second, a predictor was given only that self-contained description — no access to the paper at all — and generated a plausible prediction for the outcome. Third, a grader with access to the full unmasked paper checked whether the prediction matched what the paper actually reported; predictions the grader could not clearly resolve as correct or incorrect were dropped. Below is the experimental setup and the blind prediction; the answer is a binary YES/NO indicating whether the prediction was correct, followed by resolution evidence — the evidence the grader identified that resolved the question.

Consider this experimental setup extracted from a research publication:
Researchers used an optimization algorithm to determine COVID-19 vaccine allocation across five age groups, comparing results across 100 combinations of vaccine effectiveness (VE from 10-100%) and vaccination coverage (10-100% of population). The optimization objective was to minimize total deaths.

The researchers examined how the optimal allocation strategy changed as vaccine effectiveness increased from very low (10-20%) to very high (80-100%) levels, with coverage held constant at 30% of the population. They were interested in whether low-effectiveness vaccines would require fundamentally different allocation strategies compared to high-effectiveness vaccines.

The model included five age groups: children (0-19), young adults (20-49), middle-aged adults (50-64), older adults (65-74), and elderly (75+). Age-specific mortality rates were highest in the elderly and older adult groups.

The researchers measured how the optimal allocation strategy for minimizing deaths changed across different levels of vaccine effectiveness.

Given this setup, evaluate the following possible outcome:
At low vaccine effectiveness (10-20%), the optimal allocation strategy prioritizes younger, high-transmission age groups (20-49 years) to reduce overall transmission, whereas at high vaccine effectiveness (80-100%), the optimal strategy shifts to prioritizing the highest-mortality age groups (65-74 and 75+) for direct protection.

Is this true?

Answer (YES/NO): NO